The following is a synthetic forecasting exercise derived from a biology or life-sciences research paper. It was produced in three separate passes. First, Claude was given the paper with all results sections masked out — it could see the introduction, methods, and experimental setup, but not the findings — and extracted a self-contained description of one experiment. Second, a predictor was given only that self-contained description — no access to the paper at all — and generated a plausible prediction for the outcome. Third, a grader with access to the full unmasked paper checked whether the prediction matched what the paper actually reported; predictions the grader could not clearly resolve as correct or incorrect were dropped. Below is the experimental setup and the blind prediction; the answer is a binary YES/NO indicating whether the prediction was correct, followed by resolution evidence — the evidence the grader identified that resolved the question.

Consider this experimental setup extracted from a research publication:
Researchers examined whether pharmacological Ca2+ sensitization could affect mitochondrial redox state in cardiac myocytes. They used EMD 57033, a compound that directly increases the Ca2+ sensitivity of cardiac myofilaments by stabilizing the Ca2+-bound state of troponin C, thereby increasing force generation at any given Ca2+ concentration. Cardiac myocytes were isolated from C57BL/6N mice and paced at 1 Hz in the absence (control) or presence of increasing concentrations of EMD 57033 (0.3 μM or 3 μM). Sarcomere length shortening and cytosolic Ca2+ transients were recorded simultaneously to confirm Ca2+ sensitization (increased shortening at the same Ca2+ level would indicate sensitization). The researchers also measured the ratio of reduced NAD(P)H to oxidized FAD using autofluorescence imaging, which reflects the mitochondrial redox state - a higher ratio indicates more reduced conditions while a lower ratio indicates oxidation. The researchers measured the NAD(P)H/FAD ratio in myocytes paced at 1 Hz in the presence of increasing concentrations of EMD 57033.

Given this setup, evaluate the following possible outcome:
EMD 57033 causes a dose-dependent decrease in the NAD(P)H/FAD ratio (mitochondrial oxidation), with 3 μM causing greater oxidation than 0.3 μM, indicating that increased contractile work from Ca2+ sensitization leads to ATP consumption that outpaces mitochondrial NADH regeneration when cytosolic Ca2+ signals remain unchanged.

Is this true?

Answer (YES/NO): YES